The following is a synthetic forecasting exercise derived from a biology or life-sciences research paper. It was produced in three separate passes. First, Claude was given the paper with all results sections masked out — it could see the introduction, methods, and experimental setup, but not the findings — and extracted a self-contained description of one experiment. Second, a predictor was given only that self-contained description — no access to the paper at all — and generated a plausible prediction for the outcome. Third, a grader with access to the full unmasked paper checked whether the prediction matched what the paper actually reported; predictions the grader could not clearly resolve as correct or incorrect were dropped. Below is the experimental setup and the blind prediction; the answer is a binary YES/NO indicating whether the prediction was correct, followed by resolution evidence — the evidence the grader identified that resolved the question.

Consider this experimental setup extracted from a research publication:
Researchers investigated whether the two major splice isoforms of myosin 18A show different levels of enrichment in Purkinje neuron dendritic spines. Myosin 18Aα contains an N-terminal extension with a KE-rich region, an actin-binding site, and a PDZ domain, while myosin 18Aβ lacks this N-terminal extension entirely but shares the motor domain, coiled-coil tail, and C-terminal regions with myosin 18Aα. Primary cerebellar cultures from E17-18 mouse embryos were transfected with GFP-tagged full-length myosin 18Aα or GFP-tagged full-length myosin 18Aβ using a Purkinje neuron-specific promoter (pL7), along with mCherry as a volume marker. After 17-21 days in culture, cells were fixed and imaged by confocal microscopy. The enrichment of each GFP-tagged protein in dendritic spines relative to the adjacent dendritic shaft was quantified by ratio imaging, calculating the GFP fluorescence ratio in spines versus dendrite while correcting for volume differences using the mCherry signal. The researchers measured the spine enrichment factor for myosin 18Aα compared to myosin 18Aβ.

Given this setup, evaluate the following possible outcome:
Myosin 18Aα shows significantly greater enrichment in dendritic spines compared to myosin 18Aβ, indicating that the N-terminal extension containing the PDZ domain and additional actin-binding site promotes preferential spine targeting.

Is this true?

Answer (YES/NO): NO